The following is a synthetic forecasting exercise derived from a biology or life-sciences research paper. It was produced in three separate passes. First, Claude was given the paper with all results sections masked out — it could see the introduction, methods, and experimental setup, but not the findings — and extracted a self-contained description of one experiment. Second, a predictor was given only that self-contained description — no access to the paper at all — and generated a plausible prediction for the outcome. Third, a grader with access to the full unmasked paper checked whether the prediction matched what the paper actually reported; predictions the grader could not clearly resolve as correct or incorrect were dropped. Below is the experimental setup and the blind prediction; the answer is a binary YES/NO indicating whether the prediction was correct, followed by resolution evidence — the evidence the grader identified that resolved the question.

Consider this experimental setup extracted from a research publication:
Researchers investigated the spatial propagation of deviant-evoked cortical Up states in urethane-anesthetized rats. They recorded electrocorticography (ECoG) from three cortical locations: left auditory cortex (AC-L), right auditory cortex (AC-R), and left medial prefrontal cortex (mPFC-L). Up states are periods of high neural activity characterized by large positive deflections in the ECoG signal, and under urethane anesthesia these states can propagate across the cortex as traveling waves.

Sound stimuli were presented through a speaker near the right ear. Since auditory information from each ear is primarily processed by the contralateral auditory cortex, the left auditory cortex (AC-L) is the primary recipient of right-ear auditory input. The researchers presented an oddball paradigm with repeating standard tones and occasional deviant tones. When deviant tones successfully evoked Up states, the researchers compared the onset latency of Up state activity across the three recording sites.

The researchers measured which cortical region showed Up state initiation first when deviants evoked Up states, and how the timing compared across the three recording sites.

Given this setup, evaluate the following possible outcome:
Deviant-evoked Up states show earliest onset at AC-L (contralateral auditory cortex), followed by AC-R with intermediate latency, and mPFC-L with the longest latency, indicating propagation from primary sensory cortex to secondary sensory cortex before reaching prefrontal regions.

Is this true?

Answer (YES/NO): YES